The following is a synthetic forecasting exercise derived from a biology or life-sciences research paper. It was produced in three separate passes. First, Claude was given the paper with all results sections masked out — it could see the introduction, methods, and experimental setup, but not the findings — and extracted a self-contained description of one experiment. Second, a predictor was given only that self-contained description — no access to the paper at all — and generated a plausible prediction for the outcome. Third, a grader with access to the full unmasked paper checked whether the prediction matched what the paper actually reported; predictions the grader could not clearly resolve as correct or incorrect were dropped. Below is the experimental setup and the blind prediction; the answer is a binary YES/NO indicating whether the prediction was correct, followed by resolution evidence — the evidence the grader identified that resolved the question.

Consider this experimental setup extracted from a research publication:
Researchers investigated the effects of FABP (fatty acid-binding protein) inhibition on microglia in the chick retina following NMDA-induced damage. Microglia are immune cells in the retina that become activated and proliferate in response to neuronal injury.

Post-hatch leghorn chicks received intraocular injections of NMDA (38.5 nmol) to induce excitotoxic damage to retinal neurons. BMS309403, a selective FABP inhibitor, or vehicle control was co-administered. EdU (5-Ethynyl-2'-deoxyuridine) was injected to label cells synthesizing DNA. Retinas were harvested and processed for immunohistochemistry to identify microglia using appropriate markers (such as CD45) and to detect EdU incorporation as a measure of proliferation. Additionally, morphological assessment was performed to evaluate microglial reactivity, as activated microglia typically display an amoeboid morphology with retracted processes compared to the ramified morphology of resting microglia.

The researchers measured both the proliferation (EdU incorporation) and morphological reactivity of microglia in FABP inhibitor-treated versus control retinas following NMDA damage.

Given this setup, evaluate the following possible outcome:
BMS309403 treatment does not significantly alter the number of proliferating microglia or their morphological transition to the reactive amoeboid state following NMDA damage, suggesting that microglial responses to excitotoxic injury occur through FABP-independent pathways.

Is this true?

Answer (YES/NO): NO